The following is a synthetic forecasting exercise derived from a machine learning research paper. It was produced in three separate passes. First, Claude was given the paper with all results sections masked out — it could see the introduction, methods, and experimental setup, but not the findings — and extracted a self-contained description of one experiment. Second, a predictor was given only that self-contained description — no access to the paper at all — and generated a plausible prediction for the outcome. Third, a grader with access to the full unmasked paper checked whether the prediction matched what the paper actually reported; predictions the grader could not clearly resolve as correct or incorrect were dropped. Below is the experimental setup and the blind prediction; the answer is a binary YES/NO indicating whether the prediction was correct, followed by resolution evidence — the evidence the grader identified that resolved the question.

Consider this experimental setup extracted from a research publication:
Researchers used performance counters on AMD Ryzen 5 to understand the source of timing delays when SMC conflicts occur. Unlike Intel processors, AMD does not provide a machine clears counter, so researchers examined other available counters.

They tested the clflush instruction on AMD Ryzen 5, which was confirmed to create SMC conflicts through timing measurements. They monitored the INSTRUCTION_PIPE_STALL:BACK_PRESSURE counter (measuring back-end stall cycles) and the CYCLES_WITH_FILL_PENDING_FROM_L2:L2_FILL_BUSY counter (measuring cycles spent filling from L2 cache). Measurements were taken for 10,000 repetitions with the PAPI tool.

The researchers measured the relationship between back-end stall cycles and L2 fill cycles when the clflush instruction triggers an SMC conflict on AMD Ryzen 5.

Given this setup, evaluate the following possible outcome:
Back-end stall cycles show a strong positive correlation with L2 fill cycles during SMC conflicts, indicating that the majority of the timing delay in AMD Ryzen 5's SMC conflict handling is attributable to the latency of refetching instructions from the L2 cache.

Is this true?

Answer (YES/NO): YES